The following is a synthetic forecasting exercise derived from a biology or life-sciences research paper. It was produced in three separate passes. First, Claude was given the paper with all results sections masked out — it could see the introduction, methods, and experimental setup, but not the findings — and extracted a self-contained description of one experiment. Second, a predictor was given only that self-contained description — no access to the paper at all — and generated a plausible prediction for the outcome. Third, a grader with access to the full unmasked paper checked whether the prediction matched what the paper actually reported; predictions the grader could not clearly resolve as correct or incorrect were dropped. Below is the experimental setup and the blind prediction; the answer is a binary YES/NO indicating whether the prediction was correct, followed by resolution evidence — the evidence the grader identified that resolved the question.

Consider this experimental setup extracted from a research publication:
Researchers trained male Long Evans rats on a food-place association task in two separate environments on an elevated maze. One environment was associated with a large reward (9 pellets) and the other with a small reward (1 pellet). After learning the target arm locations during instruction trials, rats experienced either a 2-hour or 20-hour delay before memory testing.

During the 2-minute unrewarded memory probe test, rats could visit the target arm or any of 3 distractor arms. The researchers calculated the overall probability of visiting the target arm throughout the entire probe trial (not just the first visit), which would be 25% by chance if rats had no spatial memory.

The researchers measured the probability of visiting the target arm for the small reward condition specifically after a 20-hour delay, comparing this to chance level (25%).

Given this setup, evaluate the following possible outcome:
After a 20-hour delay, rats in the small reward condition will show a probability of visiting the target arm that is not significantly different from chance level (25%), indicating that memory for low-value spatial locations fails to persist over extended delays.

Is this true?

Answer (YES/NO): YES